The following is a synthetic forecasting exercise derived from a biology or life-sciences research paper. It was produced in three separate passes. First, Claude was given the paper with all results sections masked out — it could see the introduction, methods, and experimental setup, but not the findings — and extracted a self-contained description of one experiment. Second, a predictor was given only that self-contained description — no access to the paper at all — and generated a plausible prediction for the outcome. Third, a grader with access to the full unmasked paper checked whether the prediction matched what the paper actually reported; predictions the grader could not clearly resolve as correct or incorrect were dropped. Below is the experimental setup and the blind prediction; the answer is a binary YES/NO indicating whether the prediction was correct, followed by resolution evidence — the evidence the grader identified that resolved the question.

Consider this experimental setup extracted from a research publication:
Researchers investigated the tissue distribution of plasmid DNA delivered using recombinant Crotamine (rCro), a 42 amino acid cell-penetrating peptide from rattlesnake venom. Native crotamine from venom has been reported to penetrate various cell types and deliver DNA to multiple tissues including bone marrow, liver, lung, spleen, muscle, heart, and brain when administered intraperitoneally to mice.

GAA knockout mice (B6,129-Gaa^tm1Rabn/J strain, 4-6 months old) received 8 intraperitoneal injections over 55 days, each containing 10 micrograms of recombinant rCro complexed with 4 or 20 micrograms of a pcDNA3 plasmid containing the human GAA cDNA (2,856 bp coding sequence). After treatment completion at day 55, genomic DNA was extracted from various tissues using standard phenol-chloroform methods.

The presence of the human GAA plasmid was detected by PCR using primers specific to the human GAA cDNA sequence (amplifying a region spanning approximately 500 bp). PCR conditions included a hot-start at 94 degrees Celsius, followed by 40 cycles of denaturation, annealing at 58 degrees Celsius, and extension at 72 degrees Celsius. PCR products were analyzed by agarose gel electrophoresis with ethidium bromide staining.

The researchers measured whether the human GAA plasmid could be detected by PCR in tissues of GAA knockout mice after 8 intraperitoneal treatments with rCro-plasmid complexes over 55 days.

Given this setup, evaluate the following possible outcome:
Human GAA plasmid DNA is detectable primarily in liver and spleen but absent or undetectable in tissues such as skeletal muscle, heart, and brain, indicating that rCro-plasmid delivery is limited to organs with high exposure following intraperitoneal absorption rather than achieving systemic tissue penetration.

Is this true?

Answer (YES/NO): NO